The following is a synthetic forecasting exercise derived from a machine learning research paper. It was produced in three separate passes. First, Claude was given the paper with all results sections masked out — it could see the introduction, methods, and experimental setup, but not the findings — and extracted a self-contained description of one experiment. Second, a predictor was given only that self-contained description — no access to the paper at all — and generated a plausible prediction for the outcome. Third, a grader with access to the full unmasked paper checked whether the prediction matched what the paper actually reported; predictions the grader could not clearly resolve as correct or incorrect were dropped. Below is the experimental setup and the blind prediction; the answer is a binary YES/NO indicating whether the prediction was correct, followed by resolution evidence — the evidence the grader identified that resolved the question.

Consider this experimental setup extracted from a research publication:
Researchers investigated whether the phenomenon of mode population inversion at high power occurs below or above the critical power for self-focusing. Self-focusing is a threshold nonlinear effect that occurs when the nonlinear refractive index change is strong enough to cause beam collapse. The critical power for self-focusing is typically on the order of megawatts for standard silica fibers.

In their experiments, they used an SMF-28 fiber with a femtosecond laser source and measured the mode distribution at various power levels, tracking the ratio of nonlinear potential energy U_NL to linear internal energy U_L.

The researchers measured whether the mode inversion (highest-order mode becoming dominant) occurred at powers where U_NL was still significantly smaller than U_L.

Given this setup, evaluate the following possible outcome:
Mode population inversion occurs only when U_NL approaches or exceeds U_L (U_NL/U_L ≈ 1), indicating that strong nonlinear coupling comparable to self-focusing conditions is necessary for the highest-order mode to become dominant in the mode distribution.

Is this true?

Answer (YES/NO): NO